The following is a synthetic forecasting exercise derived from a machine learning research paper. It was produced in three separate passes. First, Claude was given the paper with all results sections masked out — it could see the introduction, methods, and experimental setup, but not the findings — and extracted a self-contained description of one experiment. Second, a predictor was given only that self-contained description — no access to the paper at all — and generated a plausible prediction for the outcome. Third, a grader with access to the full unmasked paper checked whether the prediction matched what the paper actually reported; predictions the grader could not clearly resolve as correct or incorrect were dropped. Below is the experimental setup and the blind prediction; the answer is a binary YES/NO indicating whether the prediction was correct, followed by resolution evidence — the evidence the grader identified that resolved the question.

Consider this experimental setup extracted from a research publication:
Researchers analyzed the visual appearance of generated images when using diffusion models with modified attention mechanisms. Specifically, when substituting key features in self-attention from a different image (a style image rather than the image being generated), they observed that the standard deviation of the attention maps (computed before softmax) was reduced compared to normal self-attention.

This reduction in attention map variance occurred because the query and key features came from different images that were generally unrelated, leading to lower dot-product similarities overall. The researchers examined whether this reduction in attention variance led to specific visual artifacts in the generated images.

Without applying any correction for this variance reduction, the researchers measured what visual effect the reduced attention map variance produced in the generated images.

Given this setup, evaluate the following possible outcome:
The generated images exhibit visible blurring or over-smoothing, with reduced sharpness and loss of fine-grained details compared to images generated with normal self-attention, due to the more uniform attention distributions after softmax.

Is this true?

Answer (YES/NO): YES